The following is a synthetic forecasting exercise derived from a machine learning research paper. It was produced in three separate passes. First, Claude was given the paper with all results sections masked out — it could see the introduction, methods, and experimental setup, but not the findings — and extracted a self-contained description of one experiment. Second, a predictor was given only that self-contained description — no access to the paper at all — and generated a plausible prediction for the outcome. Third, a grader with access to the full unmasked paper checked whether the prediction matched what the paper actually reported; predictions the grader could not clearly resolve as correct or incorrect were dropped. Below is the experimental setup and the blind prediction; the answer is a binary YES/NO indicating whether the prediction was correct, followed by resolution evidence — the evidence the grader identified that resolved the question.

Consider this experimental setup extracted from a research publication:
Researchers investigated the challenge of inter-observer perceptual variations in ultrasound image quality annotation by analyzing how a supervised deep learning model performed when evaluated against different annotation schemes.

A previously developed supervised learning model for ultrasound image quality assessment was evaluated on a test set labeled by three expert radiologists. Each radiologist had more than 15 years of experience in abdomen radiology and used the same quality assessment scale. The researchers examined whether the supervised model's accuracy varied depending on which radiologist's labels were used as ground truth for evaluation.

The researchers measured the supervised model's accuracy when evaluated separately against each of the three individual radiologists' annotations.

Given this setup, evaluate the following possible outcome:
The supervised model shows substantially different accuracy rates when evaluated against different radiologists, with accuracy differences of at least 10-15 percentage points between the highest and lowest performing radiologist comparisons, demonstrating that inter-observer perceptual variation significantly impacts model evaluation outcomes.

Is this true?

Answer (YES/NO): NO